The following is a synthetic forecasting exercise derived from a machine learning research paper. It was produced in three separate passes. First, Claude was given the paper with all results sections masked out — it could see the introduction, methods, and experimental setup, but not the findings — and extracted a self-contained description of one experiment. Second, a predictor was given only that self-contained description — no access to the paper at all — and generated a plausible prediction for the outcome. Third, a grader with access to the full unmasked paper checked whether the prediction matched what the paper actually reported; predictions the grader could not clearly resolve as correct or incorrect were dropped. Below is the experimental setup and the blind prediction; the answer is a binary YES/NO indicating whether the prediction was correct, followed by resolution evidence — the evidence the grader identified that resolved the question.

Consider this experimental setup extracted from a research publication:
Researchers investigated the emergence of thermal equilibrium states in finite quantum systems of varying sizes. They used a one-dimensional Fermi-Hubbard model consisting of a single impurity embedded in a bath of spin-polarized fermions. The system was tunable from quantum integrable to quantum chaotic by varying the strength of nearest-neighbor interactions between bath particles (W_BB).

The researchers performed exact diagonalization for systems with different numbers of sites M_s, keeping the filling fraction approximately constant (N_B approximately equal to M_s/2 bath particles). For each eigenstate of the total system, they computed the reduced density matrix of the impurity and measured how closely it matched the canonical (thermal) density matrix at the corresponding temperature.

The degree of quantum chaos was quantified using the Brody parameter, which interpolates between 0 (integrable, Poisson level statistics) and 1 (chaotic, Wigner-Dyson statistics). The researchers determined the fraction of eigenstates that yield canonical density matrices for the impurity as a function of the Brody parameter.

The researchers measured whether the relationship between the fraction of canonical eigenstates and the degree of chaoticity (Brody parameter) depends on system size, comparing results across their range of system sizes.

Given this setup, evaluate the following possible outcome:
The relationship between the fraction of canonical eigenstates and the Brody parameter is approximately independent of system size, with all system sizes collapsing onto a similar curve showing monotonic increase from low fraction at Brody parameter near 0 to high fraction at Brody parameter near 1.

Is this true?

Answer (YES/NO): YES